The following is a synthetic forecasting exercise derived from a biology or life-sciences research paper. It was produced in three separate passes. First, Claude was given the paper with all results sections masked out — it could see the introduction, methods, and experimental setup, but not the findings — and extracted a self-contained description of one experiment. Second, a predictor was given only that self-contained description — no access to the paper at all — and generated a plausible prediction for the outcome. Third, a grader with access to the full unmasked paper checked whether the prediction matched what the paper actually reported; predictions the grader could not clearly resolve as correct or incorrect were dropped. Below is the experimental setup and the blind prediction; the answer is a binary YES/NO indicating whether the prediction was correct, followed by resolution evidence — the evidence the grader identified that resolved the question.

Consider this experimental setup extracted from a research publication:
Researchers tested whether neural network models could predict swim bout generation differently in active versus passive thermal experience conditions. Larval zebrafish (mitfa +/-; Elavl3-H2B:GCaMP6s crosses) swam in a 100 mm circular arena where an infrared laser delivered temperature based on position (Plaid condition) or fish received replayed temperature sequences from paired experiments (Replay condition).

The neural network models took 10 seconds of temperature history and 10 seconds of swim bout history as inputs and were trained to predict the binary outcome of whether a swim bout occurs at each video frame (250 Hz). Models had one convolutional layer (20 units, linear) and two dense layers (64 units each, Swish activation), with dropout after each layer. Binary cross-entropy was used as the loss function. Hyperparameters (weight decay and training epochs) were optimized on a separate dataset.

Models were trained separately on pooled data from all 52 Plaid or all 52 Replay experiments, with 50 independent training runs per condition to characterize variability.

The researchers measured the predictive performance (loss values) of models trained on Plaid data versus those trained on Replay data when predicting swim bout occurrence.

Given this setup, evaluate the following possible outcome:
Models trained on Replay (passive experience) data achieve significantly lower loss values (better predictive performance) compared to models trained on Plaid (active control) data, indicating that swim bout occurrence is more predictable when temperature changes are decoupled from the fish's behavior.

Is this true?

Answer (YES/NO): NO